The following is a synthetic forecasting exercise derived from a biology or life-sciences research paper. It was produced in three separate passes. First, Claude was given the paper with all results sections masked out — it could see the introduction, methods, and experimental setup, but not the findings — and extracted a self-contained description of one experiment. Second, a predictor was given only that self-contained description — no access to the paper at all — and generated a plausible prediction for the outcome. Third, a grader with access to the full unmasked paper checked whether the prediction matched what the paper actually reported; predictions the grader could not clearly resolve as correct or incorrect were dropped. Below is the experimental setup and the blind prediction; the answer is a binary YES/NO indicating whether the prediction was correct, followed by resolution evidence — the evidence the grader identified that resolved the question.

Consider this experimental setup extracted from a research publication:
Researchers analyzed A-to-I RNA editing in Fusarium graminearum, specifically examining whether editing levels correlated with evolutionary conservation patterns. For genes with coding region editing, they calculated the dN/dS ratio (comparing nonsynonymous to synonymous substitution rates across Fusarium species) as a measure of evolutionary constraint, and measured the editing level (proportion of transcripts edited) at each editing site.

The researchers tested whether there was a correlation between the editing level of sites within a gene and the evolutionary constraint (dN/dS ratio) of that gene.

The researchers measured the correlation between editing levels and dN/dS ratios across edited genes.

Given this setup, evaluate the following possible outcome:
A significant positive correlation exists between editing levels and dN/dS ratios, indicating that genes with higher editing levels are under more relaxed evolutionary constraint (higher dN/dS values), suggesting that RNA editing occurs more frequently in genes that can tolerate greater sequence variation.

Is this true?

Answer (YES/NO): YES